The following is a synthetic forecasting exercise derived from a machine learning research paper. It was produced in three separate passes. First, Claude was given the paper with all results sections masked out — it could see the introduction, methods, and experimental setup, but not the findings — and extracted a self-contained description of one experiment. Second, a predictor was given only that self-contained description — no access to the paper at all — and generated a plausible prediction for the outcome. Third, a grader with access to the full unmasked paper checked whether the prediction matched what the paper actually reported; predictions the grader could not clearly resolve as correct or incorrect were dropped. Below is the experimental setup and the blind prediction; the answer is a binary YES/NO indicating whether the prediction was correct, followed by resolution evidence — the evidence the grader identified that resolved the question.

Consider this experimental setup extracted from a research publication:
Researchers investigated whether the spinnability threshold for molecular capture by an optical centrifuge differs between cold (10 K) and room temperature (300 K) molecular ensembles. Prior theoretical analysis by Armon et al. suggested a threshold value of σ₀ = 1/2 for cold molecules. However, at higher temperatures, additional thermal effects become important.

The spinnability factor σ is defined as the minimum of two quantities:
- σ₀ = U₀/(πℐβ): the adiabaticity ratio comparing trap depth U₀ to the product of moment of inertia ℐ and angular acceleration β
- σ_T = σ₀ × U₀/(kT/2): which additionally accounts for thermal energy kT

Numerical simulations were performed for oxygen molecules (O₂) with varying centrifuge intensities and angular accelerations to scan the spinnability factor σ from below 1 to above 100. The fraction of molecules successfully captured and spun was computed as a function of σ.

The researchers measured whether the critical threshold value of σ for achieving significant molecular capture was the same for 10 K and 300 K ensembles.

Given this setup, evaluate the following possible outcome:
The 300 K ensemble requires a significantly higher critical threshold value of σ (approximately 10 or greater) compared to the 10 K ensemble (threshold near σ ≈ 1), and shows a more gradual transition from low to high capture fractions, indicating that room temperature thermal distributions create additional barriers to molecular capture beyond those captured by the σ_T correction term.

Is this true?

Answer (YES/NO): NO